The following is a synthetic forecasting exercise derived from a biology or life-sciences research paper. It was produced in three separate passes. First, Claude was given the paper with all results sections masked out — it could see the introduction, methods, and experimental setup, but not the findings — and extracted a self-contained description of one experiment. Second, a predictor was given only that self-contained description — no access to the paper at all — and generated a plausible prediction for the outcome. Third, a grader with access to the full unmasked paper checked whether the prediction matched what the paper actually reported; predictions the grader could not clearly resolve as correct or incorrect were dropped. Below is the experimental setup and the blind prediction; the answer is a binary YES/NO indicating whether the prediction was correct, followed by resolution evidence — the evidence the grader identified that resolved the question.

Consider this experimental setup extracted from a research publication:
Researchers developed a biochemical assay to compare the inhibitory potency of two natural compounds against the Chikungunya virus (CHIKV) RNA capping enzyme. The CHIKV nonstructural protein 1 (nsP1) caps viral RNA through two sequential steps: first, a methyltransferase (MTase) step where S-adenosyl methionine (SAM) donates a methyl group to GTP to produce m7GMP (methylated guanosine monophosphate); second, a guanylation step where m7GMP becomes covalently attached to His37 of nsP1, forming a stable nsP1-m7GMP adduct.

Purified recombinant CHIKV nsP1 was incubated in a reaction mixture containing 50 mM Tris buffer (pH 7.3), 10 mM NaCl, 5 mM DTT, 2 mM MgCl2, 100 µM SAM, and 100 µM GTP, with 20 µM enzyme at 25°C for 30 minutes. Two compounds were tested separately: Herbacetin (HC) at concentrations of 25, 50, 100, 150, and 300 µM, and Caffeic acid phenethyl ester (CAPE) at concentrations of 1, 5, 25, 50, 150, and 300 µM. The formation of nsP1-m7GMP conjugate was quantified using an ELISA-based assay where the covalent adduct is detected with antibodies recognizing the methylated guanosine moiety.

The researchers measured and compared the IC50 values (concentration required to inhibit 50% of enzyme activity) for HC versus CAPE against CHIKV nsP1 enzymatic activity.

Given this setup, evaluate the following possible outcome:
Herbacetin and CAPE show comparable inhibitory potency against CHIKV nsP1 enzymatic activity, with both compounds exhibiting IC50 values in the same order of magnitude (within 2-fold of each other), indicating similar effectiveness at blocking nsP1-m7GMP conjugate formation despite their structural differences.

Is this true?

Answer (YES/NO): NO